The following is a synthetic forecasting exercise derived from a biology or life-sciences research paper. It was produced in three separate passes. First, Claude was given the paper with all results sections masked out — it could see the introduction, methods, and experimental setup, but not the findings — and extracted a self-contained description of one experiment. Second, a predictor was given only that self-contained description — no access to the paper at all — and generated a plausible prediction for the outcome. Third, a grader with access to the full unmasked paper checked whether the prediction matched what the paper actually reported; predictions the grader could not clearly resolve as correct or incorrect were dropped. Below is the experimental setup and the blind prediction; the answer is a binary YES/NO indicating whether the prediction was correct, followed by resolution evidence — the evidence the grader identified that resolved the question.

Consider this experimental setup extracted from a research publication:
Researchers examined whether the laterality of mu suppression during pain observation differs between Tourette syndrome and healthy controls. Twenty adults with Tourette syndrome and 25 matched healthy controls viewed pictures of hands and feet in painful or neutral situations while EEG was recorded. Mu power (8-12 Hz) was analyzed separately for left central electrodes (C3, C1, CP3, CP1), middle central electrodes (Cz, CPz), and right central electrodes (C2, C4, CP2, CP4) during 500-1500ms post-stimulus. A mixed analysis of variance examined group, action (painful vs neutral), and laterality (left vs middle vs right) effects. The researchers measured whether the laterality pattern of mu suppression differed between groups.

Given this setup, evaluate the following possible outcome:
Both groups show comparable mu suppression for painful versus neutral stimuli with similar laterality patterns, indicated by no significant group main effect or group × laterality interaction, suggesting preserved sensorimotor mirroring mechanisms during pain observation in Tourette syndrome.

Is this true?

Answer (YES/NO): NO